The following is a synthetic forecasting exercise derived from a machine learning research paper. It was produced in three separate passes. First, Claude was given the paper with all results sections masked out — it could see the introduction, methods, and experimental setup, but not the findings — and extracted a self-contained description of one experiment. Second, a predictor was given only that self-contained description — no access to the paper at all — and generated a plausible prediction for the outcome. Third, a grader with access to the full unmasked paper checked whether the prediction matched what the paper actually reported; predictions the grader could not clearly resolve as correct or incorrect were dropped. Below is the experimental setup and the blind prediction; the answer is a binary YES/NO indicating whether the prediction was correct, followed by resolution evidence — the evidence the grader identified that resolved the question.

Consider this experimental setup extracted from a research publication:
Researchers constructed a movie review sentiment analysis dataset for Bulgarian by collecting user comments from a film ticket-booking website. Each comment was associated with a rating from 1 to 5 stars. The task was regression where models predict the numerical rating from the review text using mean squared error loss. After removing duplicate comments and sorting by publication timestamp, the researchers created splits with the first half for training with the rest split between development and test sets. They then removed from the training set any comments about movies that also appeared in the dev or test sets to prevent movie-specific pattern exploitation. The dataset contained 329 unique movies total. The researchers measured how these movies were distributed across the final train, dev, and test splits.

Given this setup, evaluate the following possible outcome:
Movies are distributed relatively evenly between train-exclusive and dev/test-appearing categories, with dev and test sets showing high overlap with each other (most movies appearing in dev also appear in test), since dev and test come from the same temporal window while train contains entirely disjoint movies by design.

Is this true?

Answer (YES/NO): NO